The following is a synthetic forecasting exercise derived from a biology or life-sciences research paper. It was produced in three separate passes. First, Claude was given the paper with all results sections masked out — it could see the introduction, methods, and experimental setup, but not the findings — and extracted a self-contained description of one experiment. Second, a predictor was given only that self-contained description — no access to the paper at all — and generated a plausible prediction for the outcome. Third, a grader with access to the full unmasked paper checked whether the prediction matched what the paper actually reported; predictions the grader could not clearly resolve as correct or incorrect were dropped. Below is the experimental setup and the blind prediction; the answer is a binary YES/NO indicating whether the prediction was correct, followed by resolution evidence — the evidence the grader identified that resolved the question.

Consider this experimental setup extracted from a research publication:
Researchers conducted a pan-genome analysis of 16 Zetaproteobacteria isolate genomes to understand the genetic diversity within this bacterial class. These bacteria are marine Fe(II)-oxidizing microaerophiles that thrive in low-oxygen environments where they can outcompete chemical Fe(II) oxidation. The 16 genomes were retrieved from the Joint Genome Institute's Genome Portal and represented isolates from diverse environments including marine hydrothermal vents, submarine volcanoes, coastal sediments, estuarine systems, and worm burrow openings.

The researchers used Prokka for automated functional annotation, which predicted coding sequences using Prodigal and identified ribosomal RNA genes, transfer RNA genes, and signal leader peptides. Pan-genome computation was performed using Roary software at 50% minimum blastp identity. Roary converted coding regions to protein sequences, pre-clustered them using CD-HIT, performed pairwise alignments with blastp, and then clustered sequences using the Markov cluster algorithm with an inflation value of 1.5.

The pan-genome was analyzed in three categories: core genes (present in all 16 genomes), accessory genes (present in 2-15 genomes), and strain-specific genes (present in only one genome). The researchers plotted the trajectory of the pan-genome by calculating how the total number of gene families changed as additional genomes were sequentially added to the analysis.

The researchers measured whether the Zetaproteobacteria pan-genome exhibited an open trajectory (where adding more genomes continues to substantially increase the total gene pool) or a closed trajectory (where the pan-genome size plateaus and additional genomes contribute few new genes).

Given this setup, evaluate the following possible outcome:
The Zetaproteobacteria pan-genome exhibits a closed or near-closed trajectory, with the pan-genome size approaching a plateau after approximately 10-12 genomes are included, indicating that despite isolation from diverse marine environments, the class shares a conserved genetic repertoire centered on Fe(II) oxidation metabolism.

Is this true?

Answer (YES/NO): NO